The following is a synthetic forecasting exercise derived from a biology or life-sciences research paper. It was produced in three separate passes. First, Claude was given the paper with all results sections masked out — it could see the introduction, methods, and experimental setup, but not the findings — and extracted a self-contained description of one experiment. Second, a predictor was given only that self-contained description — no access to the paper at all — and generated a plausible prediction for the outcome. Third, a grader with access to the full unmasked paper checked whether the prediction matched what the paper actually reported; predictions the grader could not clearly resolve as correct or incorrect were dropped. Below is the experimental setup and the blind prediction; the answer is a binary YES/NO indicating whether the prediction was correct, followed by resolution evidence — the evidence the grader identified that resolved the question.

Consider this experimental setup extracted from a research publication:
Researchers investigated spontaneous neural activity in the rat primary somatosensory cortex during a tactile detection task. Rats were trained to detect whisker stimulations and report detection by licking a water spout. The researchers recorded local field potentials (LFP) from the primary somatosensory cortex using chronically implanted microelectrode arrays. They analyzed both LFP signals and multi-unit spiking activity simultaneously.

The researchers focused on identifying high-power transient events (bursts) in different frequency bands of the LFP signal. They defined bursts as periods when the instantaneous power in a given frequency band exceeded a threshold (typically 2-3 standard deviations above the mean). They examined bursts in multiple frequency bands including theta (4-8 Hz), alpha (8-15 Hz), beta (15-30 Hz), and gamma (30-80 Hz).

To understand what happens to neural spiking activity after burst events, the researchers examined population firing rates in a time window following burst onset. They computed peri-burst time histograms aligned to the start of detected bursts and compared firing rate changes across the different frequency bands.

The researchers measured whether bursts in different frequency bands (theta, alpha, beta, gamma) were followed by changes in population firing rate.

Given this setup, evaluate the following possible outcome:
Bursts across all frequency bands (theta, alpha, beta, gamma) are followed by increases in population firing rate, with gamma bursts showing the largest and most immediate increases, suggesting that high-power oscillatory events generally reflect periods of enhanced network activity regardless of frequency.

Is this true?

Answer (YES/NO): NO